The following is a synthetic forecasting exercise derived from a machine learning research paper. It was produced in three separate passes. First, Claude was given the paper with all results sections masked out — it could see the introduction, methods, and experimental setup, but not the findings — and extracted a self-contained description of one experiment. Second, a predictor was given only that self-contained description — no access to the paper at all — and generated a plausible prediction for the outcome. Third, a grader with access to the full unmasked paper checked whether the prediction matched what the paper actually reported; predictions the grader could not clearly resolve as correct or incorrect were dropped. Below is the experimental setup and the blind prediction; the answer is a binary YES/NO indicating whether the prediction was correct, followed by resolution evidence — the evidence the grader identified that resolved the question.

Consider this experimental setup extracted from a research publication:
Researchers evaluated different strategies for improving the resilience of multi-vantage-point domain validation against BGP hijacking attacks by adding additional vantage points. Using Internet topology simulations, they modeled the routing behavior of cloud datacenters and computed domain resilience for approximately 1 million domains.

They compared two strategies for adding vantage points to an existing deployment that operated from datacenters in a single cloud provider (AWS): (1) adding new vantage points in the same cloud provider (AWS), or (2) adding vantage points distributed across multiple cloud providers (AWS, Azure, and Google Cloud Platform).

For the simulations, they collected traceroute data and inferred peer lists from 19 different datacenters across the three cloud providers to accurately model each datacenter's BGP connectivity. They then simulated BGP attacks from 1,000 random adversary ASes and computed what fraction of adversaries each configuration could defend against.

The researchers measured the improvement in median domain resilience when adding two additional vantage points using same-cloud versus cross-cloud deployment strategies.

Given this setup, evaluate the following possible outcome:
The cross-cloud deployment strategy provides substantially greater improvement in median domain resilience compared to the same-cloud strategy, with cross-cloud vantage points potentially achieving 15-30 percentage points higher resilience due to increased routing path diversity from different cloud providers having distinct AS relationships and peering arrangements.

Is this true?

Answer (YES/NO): NO